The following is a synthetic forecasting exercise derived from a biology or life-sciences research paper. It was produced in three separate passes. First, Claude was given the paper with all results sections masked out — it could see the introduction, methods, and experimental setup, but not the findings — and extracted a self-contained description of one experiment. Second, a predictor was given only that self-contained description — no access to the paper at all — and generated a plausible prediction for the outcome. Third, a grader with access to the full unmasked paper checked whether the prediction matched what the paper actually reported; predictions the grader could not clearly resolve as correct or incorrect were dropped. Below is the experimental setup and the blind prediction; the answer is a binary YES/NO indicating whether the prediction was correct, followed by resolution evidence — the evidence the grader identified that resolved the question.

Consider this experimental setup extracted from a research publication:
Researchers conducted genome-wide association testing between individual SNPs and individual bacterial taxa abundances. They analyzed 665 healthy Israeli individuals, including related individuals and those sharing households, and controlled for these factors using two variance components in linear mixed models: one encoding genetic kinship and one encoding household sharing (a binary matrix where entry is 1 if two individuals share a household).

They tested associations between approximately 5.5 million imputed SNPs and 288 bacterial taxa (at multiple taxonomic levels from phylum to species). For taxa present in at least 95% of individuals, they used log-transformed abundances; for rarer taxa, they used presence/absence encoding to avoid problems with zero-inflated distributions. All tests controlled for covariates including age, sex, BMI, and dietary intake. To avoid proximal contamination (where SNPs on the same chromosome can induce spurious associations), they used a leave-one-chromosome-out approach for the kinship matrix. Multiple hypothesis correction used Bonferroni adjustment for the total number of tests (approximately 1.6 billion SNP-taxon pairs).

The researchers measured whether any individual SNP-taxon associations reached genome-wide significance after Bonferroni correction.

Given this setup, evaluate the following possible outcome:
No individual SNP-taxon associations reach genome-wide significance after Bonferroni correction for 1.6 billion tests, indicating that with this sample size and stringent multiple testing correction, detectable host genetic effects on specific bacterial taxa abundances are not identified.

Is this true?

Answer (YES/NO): YES